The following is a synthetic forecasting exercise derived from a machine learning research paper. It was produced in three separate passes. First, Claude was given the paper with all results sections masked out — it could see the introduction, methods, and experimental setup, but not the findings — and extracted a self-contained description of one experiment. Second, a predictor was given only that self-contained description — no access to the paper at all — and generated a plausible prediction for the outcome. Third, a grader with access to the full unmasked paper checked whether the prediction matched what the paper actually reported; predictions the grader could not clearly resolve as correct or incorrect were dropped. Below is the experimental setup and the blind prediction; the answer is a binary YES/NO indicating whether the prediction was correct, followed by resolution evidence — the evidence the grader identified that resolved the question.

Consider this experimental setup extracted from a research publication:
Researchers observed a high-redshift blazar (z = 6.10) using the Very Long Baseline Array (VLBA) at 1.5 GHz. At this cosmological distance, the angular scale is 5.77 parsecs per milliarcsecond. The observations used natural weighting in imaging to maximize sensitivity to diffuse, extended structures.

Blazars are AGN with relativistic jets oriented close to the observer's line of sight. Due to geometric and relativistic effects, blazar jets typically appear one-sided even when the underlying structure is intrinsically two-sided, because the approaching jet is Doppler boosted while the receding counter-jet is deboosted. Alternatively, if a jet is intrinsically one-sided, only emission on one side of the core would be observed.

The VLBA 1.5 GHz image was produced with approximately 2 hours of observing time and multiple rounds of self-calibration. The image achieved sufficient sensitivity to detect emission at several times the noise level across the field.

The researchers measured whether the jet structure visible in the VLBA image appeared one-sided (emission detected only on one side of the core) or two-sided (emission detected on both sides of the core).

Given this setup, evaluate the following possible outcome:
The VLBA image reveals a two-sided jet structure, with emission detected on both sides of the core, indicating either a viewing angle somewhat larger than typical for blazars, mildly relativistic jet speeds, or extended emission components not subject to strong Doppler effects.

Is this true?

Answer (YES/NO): NO